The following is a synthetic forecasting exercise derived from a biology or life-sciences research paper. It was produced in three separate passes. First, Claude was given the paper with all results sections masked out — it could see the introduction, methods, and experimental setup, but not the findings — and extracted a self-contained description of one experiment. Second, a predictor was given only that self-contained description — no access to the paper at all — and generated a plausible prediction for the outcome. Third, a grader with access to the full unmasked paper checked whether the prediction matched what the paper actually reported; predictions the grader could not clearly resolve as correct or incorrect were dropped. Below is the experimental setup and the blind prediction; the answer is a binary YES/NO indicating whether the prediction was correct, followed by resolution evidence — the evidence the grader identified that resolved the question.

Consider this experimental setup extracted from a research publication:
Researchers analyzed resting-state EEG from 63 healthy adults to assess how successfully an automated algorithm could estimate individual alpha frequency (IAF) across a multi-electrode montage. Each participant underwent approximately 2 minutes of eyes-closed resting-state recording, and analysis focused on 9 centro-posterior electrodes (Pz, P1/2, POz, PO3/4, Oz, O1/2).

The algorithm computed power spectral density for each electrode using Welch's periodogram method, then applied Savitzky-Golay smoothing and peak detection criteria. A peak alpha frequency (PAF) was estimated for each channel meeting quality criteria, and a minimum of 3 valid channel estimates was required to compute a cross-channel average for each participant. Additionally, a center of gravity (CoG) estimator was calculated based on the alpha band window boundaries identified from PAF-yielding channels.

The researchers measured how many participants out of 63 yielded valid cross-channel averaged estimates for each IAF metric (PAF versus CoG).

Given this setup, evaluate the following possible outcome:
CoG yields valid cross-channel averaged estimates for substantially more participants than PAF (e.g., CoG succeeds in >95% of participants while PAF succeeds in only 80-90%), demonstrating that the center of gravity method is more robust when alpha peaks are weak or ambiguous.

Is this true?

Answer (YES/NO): NO